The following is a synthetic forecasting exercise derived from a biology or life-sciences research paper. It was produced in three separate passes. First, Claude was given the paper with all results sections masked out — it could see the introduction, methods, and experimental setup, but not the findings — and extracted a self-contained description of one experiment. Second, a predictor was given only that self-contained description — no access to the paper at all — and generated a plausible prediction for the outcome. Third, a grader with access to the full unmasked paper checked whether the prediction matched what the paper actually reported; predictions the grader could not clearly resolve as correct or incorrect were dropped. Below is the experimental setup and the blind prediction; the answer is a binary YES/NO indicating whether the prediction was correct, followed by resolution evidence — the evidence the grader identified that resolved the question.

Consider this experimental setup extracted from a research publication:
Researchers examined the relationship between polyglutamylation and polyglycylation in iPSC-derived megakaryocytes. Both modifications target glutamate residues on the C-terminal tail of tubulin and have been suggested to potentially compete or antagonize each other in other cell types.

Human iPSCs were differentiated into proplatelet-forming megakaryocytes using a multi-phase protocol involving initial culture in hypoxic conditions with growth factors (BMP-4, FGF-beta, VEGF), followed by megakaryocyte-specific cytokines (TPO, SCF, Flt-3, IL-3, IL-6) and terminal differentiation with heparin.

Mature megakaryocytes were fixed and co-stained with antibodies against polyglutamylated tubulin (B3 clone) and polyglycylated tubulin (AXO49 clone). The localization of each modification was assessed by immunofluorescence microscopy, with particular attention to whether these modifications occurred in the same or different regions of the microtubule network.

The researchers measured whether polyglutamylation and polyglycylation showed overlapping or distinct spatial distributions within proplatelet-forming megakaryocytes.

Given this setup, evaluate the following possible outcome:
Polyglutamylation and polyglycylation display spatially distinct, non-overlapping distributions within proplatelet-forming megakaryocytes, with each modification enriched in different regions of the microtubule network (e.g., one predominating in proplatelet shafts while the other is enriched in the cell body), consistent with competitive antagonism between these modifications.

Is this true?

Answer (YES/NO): NO